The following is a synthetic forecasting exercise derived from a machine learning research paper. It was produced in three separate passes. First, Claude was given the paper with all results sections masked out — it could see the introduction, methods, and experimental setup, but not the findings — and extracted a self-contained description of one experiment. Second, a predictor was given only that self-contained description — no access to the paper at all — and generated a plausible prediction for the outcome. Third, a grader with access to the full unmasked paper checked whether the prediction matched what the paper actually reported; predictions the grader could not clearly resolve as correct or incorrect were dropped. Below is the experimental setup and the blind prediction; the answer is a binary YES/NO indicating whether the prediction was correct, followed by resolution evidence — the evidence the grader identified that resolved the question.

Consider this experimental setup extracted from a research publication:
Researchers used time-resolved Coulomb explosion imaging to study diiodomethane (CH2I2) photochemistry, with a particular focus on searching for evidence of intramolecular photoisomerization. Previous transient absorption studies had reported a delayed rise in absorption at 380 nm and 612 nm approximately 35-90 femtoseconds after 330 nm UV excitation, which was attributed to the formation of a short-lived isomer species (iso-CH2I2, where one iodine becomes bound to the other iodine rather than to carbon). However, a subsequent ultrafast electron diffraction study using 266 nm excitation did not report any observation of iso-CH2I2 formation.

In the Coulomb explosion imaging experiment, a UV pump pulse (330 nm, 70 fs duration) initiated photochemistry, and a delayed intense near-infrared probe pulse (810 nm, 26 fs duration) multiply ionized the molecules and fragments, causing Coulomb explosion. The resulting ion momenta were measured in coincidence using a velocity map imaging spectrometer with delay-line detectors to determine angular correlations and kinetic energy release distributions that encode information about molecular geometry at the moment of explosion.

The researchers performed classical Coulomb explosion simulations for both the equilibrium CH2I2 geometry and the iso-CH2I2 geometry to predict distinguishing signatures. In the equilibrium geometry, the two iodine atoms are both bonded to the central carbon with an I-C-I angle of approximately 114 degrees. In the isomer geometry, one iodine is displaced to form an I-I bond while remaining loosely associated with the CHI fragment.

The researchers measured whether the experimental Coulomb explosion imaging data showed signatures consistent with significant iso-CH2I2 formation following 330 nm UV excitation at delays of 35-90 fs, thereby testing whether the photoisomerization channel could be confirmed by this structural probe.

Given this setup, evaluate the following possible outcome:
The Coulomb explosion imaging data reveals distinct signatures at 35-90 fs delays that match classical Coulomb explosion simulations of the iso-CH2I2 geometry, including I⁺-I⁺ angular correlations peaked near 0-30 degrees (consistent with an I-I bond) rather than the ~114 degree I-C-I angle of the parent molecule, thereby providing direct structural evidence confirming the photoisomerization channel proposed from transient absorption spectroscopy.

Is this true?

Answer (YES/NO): NO